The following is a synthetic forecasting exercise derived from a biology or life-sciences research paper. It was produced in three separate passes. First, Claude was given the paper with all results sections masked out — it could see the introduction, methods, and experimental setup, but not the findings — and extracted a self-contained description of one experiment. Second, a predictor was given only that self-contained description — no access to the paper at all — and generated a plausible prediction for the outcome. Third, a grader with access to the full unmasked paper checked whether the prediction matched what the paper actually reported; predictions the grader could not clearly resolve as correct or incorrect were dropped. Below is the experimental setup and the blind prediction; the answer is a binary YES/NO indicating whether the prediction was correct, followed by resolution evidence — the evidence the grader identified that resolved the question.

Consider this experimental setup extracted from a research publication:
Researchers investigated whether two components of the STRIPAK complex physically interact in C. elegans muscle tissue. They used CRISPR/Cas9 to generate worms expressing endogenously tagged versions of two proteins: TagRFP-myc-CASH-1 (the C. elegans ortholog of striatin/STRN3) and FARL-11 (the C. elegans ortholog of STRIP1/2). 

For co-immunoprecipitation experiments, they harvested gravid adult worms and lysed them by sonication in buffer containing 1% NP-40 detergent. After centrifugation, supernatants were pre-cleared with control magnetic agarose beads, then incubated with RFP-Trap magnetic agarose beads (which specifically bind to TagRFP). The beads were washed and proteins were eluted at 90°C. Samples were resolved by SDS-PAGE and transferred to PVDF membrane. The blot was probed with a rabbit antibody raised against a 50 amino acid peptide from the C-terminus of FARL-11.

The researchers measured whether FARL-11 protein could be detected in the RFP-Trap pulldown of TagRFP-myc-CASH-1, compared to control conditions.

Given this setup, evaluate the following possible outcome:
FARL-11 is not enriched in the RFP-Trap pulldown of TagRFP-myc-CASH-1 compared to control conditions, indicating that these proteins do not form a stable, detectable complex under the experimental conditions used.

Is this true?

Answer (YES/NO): NO